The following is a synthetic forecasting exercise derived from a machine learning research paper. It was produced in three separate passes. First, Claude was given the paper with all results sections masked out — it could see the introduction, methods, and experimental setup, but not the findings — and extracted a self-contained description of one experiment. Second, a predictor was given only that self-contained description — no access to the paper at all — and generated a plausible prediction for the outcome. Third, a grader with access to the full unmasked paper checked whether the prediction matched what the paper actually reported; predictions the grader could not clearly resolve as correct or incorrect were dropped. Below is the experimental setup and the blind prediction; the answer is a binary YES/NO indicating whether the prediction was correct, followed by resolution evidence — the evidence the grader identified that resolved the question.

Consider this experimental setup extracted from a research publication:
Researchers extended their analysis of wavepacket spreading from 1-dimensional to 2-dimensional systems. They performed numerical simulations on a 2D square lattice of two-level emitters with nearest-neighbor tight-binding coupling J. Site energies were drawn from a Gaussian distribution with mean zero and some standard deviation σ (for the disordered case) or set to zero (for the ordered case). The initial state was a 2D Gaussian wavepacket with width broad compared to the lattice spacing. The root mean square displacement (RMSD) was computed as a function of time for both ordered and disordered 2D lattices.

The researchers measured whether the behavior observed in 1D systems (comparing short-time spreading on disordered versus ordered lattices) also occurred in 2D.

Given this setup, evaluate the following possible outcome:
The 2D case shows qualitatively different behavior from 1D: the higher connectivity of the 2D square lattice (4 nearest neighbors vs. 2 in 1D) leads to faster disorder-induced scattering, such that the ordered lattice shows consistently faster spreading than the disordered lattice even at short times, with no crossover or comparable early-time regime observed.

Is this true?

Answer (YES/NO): NO